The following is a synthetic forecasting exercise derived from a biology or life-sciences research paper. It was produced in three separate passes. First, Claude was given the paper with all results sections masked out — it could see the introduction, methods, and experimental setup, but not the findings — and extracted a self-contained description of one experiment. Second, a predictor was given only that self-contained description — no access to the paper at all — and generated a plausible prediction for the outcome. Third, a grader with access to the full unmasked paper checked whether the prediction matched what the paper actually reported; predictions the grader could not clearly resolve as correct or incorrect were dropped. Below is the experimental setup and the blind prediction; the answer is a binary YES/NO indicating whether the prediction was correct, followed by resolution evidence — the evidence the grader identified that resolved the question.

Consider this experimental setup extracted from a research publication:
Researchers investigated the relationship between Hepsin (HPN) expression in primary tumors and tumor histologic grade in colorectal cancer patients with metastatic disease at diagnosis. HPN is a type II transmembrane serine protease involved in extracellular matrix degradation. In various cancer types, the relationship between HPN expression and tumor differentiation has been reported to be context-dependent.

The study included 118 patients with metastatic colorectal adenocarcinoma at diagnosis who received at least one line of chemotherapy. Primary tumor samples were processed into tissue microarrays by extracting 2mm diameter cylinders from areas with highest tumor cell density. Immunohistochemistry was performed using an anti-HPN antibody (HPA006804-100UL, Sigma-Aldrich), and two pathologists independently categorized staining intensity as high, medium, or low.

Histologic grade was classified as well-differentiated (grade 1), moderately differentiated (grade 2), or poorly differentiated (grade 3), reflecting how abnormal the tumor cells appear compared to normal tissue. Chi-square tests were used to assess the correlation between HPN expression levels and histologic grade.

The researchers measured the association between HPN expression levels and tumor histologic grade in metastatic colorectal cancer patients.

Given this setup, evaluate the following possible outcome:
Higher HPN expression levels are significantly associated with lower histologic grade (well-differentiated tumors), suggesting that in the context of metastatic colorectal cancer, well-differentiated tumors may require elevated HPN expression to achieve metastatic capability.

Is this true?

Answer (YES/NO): NO